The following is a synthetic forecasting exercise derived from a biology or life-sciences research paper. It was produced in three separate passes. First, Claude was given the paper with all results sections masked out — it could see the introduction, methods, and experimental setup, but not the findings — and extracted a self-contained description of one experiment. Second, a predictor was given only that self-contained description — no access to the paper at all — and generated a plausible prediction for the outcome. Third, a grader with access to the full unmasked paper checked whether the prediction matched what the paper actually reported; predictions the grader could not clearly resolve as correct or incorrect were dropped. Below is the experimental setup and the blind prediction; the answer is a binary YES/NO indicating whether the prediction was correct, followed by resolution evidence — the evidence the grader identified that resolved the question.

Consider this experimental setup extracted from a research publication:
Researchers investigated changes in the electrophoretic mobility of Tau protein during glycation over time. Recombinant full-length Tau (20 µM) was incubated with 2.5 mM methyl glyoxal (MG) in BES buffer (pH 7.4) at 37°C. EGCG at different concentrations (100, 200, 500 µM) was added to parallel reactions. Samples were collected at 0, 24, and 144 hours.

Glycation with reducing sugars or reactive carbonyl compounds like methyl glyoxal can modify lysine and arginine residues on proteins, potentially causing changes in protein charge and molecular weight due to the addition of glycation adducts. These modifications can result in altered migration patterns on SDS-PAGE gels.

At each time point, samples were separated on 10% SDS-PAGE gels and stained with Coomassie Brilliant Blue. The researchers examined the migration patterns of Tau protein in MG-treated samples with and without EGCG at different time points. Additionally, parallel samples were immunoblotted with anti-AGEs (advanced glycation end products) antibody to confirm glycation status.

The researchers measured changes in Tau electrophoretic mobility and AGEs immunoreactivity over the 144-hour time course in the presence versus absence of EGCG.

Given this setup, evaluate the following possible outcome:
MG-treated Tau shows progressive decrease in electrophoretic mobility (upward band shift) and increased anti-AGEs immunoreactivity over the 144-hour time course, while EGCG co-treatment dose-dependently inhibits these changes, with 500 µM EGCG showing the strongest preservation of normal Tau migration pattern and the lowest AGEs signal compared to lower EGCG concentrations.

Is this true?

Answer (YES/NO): YES